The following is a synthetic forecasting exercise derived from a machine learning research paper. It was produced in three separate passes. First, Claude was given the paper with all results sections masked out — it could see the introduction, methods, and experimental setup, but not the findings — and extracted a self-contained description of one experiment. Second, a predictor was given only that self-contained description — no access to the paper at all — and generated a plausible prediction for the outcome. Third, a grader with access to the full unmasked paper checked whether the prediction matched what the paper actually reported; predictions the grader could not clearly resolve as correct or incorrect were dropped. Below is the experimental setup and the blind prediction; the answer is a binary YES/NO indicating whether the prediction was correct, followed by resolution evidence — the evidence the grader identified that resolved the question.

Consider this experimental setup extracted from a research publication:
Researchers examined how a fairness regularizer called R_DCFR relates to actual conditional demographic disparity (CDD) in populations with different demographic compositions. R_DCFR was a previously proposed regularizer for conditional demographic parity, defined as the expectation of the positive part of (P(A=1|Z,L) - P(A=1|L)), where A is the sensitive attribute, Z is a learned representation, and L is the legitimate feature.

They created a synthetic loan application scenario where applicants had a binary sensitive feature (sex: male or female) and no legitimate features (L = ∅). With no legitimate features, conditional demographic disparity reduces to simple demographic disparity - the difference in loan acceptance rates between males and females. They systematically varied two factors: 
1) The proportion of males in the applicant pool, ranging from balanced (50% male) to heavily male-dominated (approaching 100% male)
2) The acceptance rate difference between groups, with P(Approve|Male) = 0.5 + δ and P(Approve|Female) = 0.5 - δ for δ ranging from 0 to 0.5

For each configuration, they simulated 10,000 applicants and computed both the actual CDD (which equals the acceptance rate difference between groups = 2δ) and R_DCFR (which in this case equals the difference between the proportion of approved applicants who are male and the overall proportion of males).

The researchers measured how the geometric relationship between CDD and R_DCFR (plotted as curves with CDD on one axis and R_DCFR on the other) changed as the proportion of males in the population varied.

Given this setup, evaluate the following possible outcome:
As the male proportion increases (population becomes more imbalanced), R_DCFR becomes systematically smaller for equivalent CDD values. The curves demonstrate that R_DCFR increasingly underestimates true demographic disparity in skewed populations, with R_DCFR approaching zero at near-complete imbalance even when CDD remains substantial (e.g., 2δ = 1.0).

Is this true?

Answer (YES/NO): YES